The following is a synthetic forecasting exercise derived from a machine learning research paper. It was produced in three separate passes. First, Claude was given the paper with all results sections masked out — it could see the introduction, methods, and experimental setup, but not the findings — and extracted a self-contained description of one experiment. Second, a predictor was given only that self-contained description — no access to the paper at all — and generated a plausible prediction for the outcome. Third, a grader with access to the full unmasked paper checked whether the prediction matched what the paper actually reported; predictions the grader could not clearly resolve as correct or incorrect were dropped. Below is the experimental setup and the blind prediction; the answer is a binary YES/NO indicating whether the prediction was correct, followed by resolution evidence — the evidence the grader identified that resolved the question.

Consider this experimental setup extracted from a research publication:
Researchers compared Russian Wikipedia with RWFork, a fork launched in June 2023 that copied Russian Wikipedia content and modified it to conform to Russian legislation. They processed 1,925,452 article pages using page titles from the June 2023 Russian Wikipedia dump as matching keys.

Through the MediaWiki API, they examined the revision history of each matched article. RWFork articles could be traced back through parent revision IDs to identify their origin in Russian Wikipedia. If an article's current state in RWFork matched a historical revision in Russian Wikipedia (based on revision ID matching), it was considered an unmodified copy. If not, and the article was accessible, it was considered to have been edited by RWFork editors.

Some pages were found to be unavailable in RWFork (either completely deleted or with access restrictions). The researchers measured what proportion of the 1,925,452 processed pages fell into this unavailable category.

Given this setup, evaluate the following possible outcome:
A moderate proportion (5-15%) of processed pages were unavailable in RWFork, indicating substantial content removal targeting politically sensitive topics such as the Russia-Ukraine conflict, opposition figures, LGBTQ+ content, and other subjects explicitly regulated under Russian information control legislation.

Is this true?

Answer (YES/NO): NO